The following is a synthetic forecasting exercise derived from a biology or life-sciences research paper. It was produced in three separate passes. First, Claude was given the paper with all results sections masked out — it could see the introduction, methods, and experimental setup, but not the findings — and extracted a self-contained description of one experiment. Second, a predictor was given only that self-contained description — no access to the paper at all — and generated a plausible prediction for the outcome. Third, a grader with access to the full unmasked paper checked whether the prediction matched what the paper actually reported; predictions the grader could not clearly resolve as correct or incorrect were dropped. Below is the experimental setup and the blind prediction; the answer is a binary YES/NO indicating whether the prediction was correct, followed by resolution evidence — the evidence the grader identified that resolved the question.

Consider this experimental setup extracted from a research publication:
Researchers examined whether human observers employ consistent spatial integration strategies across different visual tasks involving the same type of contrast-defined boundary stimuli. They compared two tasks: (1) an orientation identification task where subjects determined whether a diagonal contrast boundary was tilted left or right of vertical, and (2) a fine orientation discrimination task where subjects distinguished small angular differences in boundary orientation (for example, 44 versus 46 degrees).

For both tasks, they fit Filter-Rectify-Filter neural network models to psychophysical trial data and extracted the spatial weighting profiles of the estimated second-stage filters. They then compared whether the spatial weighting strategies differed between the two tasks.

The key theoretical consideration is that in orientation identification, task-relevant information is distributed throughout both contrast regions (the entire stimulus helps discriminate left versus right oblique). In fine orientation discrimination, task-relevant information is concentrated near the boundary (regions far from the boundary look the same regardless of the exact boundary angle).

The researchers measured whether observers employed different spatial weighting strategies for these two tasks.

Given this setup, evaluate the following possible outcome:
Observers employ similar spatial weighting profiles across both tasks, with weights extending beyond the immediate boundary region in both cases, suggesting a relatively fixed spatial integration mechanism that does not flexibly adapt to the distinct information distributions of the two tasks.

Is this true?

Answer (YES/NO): NO